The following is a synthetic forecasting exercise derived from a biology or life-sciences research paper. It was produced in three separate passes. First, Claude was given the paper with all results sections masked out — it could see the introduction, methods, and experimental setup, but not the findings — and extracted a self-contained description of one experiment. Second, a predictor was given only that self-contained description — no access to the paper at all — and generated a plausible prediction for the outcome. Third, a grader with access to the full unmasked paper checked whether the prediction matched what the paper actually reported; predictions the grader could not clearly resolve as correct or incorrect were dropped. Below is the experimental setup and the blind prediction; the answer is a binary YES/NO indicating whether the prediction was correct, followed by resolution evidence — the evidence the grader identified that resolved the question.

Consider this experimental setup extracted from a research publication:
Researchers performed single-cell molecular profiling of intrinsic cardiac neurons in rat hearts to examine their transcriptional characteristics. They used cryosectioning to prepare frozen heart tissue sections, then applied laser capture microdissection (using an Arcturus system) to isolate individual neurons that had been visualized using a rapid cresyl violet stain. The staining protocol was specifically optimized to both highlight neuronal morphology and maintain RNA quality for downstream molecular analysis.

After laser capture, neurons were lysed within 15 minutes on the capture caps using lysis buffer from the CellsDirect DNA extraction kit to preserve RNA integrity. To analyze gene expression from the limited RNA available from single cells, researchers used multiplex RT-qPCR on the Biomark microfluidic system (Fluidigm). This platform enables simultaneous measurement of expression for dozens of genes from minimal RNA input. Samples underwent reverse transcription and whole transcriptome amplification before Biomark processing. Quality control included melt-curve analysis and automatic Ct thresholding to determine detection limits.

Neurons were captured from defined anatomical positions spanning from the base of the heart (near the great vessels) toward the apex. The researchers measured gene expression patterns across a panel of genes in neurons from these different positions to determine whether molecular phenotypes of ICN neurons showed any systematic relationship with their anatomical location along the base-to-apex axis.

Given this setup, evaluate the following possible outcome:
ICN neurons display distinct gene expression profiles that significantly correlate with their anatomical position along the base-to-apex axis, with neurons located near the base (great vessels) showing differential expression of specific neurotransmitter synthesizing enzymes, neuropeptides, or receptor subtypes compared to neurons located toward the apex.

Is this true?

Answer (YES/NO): YES